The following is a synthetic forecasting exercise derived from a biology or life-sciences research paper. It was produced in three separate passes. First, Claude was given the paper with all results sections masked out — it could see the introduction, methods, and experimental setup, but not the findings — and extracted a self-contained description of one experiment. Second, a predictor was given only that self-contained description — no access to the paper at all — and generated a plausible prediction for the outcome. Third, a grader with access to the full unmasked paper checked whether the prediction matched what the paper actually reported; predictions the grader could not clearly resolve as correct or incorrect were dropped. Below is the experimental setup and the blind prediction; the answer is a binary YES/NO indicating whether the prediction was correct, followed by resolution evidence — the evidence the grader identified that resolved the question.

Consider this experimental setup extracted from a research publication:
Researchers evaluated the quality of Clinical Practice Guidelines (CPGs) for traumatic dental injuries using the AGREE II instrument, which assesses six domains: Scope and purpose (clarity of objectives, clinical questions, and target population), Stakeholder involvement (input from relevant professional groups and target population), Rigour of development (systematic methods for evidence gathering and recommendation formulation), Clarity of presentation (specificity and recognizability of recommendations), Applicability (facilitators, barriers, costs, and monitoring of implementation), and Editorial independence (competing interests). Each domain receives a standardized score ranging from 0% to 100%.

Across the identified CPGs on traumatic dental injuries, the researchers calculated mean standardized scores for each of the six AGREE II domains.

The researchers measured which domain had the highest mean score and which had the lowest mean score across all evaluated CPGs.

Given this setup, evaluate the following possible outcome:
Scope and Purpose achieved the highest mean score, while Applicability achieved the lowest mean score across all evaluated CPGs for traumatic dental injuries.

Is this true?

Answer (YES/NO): YES